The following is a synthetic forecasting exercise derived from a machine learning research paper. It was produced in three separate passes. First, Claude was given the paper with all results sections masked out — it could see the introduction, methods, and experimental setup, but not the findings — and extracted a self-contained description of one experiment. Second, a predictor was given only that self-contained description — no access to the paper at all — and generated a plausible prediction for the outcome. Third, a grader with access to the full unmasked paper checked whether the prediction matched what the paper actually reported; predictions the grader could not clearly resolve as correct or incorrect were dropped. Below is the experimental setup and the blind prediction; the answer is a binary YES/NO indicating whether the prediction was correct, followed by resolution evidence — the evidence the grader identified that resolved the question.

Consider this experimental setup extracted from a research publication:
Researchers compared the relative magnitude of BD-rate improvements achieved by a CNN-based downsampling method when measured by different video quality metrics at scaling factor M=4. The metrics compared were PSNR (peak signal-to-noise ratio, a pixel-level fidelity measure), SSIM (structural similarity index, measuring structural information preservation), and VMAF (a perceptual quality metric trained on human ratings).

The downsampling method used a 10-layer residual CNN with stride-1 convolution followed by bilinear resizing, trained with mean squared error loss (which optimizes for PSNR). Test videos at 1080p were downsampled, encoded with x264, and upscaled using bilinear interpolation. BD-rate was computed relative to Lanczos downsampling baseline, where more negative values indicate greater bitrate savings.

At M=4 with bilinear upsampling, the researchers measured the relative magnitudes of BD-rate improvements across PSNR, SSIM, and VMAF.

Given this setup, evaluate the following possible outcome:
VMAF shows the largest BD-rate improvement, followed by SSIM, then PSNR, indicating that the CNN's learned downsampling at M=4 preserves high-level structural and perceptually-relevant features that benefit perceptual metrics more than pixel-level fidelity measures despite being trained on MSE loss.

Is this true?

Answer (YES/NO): YES